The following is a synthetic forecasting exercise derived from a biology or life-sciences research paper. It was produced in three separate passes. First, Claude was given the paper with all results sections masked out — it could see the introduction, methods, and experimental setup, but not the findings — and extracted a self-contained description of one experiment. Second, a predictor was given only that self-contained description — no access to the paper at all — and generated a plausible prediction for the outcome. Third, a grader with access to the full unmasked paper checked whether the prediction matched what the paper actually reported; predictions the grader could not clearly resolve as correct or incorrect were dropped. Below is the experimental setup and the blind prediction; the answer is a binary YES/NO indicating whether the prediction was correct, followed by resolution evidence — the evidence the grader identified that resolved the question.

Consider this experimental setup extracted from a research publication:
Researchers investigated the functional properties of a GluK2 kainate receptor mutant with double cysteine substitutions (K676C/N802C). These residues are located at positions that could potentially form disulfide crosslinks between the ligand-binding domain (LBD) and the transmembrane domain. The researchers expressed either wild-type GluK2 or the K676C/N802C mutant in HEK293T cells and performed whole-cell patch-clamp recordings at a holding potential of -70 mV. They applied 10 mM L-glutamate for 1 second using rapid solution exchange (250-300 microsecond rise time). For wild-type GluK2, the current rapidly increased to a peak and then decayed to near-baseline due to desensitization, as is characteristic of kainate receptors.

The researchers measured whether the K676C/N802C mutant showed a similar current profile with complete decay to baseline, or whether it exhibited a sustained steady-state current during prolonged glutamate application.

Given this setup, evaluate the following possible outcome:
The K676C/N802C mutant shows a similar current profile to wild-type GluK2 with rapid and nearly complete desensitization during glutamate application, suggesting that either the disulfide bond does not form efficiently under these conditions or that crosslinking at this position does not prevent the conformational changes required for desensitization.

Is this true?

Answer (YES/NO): NO